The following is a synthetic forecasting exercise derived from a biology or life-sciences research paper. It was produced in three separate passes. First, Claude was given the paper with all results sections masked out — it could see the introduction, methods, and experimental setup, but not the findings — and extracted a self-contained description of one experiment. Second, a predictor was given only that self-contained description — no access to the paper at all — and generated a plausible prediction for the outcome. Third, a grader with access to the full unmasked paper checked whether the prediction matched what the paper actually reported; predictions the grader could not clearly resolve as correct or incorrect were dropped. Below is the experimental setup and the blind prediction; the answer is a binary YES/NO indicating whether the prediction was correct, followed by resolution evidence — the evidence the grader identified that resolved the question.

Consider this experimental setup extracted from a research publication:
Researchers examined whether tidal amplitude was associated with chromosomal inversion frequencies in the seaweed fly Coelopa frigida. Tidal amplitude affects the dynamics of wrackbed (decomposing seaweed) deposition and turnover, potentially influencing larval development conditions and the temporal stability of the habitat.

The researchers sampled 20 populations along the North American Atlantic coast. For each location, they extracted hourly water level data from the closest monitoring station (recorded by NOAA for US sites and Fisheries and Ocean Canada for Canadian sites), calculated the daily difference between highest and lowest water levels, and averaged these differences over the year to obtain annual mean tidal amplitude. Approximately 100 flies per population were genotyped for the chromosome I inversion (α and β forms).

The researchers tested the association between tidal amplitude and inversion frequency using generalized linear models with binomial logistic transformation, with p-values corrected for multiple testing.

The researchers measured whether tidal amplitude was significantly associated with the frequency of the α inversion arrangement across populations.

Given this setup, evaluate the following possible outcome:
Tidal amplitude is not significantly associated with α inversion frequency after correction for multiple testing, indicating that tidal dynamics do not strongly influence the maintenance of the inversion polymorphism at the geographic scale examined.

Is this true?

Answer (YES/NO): YES